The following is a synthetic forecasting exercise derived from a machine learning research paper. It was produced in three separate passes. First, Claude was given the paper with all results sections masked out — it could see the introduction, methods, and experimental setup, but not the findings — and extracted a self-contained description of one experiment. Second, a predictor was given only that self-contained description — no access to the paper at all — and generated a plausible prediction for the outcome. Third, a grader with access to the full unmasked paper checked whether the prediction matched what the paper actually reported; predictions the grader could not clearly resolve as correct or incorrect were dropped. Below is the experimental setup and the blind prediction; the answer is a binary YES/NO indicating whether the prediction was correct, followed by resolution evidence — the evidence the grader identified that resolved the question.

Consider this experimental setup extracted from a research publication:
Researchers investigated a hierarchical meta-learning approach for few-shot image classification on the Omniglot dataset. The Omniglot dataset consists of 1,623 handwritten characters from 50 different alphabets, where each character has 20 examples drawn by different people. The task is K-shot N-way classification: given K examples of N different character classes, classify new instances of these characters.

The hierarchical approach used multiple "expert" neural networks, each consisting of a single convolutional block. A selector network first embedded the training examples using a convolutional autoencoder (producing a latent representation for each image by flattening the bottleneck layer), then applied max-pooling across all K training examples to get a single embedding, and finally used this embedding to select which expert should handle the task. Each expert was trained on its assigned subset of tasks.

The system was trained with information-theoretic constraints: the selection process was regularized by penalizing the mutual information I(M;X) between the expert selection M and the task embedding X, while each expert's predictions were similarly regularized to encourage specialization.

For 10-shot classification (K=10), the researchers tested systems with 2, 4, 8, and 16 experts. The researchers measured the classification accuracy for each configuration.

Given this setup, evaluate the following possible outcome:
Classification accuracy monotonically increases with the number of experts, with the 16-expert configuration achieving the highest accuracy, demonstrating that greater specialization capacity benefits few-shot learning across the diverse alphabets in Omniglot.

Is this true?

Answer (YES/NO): YES